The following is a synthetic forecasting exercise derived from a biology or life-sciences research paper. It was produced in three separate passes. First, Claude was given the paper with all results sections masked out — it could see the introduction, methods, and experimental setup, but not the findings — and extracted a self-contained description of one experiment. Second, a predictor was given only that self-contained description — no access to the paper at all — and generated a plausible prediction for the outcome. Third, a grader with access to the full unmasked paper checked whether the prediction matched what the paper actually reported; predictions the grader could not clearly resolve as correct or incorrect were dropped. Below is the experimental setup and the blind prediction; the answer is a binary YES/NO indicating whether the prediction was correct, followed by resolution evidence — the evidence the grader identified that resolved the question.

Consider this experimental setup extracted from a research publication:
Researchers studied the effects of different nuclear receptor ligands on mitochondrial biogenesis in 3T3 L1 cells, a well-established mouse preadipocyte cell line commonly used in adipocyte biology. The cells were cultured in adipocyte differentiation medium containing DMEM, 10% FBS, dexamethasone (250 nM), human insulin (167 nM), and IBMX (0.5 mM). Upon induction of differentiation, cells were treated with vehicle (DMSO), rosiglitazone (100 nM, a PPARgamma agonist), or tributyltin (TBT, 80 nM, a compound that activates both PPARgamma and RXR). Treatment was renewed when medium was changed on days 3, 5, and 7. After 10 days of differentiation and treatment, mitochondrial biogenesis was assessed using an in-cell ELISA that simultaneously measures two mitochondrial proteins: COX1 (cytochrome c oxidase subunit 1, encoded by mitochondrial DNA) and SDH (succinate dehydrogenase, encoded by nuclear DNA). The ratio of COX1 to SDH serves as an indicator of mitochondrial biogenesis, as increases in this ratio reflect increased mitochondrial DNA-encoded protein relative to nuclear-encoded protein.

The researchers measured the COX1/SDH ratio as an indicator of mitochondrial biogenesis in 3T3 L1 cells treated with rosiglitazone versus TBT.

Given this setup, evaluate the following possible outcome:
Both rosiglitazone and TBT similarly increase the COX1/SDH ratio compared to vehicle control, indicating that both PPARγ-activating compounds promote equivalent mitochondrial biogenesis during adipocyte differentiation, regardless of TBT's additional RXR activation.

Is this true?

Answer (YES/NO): NO